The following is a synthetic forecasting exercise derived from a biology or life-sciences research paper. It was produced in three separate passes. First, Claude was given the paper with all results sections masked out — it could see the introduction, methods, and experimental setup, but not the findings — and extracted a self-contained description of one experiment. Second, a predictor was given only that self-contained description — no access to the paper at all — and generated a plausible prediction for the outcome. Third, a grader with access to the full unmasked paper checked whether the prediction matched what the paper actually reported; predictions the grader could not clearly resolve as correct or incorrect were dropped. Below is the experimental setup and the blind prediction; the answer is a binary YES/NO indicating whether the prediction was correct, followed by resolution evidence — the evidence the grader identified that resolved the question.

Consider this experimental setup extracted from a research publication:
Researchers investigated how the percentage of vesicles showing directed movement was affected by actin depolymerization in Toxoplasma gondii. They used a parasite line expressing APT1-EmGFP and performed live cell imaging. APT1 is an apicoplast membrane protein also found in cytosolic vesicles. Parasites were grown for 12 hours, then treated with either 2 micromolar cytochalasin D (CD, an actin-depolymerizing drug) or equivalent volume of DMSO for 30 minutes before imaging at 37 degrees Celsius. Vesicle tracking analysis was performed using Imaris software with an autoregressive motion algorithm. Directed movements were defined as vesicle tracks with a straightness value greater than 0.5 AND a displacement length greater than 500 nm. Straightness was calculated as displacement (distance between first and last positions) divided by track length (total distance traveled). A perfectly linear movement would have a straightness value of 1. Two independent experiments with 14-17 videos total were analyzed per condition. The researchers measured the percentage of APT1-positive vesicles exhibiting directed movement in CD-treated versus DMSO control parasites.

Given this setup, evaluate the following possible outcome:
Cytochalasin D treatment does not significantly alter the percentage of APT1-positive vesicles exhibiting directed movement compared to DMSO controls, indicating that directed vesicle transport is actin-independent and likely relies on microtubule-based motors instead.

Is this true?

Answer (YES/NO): NO